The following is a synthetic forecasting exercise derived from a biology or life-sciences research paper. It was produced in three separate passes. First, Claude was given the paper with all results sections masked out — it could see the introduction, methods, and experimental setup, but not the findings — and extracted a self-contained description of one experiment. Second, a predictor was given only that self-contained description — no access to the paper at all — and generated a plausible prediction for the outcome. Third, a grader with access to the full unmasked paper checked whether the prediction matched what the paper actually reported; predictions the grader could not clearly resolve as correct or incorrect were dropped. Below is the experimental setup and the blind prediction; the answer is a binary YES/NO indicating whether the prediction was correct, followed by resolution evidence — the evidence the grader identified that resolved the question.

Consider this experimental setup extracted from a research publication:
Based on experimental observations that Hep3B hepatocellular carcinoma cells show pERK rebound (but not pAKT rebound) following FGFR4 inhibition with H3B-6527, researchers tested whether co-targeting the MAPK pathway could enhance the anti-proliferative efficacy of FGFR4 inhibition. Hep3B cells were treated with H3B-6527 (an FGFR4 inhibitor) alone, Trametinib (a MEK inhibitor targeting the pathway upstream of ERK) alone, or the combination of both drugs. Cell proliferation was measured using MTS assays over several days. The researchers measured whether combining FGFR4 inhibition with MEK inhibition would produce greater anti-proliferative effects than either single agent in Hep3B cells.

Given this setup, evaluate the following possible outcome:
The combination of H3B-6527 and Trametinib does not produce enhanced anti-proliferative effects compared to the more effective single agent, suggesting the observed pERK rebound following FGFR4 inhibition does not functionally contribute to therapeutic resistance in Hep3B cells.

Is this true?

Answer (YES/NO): NO